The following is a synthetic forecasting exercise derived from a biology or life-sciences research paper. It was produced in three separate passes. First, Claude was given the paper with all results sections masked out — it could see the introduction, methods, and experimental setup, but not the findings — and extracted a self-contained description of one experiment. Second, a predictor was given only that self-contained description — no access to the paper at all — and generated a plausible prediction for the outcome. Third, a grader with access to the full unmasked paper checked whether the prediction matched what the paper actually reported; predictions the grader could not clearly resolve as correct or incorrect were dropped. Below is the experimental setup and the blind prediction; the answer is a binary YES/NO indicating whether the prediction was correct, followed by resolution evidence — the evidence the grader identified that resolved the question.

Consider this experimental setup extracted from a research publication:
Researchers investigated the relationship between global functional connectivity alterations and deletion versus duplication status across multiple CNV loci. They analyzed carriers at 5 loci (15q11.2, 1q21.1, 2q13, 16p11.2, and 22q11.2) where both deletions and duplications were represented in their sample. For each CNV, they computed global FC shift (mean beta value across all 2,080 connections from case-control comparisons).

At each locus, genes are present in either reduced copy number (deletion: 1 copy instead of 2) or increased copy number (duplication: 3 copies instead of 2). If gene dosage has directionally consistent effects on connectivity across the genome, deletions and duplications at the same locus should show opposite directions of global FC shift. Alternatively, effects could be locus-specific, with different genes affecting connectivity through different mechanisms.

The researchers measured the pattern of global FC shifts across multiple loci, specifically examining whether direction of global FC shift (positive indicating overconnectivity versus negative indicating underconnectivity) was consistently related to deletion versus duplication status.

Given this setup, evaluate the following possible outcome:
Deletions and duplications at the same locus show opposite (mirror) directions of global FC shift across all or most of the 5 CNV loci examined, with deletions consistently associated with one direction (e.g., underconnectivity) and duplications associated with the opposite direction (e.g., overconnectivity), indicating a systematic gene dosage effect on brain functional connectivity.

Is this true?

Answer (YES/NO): NO